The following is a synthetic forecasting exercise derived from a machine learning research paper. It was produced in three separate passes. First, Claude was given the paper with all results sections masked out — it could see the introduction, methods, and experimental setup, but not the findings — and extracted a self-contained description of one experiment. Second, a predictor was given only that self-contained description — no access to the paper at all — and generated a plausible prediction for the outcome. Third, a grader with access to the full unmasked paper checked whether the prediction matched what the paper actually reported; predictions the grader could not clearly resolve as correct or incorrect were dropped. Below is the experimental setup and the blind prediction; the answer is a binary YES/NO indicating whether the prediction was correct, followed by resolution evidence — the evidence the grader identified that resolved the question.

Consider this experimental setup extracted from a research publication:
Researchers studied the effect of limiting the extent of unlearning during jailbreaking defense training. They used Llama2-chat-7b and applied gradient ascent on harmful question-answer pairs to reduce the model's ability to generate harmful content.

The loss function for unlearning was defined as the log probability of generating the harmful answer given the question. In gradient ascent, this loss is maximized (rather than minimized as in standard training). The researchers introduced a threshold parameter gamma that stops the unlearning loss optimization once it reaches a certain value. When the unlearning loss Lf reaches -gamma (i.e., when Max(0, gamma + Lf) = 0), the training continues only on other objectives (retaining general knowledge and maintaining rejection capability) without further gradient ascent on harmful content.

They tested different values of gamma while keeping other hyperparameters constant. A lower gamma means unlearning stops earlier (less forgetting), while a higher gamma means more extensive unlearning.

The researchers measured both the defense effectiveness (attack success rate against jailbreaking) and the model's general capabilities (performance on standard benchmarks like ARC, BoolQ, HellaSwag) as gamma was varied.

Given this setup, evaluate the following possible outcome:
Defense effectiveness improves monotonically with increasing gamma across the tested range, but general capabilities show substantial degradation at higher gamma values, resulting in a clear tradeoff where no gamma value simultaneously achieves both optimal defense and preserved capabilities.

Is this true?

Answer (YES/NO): YES